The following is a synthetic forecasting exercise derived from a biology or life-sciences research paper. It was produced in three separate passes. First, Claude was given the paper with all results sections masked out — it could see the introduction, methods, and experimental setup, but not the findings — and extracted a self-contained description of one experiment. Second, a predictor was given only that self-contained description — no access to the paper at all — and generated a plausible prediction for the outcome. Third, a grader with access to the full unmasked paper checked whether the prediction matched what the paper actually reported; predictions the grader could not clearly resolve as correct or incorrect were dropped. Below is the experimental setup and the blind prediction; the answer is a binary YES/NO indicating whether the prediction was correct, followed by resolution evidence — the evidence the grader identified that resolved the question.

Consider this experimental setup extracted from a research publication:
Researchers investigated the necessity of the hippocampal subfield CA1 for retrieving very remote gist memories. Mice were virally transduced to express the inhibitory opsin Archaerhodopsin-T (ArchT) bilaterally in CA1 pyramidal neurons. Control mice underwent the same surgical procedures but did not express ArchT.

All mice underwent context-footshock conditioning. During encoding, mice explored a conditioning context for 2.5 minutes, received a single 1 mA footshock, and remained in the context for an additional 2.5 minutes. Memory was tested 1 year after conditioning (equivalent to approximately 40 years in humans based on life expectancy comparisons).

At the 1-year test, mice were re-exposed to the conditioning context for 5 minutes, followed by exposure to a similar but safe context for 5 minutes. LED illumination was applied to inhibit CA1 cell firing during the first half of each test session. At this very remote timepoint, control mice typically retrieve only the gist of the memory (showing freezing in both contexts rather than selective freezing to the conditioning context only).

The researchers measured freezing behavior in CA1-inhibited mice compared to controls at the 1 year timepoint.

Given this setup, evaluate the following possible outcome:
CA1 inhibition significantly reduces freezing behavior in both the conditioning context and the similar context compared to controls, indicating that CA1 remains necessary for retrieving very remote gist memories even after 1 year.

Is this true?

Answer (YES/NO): YES